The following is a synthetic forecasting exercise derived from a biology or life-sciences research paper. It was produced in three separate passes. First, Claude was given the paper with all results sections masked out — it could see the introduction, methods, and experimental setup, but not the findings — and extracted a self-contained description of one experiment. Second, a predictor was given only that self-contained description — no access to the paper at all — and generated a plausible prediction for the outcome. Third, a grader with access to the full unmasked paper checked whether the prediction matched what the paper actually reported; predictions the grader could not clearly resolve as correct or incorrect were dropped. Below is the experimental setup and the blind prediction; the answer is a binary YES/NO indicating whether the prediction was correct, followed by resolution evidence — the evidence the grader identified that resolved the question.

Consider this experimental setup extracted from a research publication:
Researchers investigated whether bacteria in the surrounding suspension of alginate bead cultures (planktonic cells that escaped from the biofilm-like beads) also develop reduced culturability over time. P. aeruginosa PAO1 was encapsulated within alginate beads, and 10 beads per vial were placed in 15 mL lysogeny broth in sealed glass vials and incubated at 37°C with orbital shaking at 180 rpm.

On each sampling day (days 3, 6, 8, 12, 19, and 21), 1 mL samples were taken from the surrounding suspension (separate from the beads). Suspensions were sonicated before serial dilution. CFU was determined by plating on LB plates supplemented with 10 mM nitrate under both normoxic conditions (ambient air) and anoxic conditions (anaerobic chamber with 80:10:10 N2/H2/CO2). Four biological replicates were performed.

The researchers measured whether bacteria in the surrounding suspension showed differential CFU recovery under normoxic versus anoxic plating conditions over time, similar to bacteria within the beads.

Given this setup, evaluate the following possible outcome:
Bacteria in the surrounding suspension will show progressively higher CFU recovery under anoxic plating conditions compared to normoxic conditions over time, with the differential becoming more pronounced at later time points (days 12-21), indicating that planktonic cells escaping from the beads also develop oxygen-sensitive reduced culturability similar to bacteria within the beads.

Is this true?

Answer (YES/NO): NO